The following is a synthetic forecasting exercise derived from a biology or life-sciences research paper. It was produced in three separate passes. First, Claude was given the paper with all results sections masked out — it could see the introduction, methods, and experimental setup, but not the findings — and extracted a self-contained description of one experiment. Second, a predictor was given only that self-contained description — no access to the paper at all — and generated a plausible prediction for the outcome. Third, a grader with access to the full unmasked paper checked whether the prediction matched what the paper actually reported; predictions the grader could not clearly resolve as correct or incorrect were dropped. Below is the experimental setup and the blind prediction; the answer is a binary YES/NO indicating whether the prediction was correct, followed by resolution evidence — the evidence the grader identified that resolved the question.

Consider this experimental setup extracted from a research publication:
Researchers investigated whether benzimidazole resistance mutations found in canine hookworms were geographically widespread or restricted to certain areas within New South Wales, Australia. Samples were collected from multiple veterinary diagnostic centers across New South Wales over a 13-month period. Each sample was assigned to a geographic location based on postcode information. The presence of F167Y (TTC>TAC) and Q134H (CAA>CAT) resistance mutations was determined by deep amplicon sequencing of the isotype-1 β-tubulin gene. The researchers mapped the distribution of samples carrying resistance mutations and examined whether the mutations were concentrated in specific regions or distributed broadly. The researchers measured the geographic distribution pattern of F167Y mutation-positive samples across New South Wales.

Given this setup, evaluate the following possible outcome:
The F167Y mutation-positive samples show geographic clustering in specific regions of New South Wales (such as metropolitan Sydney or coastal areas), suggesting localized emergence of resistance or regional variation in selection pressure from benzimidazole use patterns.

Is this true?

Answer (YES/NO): NO